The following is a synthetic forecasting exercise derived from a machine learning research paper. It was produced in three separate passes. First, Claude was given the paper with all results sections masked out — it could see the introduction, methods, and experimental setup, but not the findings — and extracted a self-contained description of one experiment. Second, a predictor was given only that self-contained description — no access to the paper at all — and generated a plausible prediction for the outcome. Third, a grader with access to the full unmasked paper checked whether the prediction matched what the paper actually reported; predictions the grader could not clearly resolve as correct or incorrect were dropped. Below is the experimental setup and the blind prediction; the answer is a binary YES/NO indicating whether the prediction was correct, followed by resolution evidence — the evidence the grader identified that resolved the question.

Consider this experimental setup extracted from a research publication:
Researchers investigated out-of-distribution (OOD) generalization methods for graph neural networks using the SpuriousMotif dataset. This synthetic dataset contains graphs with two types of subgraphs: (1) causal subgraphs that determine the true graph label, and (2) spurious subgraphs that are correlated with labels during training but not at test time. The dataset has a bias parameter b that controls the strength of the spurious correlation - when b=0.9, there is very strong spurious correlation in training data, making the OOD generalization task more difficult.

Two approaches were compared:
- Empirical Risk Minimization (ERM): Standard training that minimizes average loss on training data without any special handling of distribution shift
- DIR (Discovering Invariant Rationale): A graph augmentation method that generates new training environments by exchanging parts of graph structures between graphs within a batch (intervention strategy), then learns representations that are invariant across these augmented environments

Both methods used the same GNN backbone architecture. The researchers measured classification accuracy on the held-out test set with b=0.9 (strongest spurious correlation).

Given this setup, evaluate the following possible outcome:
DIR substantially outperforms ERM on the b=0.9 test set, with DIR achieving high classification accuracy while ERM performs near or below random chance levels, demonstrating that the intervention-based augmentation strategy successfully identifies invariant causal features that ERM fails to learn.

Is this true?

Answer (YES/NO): NO